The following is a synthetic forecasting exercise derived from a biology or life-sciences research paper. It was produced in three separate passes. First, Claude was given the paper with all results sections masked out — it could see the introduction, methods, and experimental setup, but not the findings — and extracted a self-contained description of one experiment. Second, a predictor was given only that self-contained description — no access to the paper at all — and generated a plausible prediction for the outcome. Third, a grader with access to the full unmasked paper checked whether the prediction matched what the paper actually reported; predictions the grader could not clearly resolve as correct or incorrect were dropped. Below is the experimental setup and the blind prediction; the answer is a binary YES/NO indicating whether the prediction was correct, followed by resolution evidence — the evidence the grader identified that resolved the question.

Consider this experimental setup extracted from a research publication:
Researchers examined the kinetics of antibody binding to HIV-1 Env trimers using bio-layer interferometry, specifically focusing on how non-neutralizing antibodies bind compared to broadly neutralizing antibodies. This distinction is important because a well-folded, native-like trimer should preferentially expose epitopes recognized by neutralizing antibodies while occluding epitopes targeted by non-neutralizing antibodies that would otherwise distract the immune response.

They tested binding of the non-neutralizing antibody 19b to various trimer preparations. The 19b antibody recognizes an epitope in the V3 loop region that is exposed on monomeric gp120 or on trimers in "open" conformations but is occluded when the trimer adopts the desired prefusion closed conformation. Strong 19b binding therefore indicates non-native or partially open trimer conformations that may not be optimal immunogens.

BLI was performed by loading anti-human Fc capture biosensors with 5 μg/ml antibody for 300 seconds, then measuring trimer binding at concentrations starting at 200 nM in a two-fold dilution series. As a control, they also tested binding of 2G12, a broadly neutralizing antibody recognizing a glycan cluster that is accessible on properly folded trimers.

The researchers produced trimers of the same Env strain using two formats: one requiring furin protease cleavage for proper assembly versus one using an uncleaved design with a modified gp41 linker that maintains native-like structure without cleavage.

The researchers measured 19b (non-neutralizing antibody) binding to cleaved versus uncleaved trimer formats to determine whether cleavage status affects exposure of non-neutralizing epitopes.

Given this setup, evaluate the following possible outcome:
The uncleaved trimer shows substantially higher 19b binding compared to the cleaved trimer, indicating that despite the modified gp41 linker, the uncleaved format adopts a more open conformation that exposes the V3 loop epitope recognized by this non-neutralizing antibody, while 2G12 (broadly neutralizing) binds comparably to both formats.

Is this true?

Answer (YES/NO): NO